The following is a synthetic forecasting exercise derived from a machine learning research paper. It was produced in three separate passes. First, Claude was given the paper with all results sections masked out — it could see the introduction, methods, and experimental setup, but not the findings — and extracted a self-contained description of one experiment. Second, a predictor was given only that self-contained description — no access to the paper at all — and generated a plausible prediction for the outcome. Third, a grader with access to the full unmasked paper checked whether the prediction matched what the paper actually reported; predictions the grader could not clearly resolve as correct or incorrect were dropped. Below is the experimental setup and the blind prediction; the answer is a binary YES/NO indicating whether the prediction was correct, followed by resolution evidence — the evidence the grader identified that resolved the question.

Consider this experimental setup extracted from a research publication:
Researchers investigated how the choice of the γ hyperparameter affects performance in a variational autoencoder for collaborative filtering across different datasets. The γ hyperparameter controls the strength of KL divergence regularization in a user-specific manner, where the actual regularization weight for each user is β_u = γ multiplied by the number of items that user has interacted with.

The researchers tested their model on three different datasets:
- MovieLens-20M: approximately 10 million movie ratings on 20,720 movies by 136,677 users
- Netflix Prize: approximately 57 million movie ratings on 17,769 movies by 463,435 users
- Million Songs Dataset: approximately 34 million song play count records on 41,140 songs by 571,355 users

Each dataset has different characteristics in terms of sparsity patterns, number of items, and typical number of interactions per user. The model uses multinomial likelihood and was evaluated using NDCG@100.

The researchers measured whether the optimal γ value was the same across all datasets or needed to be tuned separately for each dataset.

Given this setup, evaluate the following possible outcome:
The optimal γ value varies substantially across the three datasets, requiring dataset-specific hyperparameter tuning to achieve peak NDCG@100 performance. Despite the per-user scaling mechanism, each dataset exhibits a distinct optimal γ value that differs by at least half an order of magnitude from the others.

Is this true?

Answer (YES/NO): NO